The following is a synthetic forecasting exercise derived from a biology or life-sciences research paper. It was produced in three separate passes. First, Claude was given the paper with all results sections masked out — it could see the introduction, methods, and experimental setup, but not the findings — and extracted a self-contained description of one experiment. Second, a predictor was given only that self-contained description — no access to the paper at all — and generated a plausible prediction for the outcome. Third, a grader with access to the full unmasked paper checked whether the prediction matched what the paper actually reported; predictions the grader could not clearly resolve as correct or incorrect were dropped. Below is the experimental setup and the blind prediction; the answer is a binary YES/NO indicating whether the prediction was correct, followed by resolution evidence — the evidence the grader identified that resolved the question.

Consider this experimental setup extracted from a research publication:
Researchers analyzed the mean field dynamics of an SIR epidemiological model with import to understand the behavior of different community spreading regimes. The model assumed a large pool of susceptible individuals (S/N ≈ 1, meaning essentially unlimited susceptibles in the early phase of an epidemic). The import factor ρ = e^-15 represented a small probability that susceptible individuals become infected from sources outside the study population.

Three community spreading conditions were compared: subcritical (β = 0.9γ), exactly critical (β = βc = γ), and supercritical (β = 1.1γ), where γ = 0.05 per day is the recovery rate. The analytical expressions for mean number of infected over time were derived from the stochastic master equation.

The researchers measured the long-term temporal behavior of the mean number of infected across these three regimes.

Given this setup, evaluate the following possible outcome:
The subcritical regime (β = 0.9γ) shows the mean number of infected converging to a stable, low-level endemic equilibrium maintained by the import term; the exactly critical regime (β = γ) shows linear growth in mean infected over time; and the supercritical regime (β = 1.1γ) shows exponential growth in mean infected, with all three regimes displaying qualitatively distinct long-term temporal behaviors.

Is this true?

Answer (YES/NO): YES